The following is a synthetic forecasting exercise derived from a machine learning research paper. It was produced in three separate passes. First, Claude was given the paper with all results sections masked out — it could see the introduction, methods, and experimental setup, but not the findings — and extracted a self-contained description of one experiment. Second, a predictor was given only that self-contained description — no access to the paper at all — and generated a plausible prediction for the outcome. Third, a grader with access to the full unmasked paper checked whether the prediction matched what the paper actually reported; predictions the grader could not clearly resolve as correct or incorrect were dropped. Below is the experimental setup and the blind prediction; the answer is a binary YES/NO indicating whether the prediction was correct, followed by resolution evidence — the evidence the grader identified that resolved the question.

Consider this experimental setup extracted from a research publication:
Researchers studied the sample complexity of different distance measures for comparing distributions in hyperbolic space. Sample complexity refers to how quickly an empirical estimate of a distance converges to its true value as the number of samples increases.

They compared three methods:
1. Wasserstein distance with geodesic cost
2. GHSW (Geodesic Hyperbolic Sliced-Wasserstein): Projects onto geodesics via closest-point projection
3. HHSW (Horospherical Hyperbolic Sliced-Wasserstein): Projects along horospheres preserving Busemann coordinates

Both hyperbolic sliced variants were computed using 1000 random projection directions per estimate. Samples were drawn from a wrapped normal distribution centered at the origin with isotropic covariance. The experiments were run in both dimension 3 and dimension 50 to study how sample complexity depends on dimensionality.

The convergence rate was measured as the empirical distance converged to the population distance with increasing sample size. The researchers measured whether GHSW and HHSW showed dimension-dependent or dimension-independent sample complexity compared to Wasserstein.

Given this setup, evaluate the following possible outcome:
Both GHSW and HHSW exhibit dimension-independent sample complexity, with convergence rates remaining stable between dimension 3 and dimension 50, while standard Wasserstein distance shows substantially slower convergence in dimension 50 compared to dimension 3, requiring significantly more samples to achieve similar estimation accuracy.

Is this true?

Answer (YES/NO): YES